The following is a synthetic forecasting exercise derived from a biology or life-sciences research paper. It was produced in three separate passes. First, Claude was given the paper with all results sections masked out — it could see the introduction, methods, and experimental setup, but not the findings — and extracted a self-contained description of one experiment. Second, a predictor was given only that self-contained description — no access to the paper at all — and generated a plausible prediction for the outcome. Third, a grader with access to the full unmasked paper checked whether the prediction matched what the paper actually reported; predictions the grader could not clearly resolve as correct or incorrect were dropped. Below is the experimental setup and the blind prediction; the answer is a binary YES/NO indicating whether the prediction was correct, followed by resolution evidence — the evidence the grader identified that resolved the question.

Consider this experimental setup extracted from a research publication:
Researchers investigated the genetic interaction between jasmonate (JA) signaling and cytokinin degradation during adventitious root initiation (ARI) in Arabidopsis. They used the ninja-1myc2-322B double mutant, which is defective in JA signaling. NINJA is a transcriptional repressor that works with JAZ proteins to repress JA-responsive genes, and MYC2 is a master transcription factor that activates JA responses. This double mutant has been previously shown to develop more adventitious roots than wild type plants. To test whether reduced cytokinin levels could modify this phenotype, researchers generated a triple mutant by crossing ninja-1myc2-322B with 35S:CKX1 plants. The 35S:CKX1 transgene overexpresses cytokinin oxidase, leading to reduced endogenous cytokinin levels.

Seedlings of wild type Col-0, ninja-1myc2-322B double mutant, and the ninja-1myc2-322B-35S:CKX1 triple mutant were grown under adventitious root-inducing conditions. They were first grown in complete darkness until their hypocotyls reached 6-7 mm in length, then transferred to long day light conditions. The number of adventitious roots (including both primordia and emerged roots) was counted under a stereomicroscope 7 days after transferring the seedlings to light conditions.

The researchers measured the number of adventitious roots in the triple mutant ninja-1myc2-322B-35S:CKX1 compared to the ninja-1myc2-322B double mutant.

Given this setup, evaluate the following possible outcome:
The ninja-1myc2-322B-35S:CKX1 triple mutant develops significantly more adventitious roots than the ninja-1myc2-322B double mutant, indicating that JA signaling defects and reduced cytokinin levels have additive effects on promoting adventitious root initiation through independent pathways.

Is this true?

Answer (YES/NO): NO